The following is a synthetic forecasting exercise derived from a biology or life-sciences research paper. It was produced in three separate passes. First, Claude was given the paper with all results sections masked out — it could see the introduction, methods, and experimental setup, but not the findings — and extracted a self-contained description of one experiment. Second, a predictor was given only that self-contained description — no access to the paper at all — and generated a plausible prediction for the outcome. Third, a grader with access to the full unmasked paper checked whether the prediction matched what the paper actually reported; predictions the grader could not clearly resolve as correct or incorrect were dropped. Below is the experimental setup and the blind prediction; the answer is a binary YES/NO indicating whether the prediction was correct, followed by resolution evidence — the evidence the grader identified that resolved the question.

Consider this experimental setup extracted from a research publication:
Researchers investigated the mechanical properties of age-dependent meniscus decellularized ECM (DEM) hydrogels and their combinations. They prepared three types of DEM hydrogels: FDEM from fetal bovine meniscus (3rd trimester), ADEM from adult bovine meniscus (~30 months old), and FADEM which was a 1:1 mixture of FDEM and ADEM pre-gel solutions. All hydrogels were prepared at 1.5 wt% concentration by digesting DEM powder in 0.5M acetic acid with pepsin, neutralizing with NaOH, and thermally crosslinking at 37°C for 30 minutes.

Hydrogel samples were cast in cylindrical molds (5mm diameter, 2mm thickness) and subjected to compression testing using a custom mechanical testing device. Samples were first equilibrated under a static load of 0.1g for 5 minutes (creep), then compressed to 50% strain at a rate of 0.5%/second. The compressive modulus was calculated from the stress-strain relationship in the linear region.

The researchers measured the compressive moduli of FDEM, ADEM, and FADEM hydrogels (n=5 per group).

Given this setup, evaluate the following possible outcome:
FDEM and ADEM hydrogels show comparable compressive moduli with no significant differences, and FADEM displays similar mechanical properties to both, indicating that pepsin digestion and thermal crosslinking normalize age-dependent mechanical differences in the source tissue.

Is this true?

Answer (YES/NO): NO